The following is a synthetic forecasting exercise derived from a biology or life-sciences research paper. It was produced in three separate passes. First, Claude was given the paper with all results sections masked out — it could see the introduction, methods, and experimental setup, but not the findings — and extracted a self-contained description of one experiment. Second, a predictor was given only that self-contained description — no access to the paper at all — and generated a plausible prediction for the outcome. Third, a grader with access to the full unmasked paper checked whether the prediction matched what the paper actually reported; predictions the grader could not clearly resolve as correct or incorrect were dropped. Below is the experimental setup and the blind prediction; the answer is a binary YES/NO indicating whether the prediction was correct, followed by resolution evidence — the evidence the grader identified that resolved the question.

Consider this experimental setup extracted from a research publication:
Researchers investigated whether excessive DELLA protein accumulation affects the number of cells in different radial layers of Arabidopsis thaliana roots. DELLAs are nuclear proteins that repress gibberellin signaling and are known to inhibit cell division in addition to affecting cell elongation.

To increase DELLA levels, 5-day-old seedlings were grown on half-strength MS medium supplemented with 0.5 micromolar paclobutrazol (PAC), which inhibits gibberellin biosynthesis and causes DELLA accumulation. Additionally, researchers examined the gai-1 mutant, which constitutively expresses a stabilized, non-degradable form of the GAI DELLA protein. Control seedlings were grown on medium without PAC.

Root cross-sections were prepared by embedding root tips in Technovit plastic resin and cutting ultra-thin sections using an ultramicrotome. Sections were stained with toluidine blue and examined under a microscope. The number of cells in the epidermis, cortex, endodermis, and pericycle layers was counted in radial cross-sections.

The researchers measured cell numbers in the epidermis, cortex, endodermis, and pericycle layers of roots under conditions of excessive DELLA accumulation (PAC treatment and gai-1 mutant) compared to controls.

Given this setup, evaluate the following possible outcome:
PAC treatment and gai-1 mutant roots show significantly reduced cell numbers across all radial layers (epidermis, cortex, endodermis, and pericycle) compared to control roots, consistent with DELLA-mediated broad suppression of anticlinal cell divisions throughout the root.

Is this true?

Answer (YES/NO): NO